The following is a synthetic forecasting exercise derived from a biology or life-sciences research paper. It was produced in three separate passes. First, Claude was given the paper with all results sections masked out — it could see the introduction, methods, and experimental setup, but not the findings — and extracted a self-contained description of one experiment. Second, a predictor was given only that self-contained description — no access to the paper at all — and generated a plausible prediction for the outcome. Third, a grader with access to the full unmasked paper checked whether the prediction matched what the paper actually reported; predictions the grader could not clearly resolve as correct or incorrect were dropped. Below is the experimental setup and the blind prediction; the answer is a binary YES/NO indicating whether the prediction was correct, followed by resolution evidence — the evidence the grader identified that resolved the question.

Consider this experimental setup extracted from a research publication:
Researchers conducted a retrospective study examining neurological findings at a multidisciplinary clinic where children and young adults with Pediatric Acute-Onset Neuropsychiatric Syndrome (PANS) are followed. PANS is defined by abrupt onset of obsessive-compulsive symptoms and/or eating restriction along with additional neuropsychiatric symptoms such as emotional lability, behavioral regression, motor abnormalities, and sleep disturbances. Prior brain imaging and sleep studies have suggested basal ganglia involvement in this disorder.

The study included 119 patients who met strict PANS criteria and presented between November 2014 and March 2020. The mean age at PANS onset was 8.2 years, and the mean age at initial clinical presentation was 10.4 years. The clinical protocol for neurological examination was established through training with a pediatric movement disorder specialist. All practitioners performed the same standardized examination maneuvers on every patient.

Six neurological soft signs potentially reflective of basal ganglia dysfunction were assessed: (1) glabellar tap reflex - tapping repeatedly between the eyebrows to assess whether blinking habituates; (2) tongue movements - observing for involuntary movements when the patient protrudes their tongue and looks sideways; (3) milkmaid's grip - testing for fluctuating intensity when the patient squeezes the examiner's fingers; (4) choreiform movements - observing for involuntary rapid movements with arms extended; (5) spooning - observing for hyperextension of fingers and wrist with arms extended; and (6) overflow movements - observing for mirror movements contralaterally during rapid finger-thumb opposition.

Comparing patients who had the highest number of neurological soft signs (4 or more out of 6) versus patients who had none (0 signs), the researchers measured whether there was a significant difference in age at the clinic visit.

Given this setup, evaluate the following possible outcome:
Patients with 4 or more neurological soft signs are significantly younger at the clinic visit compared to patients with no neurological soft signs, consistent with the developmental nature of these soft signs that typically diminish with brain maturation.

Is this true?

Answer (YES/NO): NO